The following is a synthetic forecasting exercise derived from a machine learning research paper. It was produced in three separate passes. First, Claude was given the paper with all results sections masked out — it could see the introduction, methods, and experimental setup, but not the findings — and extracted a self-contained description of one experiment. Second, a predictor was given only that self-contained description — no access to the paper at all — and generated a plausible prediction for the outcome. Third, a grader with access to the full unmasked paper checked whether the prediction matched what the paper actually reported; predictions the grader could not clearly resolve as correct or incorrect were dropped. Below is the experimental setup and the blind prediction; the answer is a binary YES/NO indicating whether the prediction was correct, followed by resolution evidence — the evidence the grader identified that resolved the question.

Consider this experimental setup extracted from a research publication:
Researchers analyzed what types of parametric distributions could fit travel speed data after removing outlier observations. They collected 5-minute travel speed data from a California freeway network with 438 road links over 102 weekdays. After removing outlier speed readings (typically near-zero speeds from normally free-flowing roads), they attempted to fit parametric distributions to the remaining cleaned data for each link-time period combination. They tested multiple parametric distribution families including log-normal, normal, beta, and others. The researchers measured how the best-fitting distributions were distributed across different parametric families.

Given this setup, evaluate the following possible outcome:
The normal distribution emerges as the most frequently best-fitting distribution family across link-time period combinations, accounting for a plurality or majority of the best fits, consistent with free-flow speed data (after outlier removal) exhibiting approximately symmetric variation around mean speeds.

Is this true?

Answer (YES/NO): NO